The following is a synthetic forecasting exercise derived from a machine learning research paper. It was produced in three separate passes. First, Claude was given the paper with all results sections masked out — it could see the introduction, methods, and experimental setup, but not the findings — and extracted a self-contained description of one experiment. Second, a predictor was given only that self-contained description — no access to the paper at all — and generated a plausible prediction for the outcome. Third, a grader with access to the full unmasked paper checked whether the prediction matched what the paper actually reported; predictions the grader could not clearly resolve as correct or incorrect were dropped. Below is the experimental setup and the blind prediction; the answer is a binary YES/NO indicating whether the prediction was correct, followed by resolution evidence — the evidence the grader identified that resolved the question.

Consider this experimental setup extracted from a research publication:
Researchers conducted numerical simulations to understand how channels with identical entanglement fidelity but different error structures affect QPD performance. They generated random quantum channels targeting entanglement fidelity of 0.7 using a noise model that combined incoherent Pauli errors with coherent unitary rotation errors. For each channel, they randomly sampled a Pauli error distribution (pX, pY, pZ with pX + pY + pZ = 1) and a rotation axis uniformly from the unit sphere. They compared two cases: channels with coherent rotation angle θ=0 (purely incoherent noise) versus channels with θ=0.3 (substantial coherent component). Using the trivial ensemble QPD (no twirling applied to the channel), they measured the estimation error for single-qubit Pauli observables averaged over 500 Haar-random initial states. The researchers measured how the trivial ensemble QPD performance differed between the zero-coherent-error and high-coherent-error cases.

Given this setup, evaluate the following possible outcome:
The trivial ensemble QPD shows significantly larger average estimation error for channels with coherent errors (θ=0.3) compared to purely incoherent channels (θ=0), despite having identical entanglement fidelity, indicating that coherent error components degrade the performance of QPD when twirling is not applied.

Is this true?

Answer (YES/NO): NO